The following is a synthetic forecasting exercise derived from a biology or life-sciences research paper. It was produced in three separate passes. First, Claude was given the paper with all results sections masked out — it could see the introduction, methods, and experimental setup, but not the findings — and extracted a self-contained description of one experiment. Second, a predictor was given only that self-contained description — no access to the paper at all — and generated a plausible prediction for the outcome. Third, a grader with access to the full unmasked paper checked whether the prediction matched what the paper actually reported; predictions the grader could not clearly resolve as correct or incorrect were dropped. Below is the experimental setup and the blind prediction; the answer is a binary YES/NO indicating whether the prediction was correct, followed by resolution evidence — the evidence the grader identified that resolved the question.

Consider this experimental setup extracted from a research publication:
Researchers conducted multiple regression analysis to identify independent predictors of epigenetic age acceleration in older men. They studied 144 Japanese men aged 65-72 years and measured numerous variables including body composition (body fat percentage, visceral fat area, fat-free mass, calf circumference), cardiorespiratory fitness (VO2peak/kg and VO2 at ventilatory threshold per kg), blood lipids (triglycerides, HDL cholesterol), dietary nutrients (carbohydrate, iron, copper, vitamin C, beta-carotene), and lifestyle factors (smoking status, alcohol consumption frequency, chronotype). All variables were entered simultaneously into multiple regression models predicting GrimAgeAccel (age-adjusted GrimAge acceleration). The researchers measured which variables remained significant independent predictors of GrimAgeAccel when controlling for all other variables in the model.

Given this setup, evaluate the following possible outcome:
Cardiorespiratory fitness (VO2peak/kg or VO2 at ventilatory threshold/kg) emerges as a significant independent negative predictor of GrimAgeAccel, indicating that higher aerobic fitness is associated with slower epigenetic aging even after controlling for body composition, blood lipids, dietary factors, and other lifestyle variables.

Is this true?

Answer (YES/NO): NO